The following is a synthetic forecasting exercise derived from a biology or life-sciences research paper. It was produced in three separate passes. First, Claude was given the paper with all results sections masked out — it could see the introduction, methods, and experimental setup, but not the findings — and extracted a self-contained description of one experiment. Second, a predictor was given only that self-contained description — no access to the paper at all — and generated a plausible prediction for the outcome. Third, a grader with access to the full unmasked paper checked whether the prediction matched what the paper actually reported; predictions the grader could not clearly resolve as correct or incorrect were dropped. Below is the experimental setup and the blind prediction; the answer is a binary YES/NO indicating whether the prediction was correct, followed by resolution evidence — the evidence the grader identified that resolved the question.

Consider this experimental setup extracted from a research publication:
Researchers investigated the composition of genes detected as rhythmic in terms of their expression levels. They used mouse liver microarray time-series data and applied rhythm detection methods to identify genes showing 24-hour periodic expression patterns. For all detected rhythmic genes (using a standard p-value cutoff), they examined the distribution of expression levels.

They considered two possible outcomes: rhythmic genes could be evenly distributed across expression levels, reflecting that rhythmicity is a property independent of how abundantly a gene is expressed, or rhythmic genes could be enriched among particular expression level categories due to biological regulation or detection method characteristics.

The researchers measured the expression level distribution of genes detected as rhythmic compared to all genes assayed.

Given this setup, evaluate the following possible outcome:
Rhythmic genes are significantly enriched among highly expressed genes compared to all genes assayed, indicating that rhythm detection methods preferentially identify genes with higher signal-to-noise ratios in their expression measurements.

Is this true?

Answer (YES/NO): YES